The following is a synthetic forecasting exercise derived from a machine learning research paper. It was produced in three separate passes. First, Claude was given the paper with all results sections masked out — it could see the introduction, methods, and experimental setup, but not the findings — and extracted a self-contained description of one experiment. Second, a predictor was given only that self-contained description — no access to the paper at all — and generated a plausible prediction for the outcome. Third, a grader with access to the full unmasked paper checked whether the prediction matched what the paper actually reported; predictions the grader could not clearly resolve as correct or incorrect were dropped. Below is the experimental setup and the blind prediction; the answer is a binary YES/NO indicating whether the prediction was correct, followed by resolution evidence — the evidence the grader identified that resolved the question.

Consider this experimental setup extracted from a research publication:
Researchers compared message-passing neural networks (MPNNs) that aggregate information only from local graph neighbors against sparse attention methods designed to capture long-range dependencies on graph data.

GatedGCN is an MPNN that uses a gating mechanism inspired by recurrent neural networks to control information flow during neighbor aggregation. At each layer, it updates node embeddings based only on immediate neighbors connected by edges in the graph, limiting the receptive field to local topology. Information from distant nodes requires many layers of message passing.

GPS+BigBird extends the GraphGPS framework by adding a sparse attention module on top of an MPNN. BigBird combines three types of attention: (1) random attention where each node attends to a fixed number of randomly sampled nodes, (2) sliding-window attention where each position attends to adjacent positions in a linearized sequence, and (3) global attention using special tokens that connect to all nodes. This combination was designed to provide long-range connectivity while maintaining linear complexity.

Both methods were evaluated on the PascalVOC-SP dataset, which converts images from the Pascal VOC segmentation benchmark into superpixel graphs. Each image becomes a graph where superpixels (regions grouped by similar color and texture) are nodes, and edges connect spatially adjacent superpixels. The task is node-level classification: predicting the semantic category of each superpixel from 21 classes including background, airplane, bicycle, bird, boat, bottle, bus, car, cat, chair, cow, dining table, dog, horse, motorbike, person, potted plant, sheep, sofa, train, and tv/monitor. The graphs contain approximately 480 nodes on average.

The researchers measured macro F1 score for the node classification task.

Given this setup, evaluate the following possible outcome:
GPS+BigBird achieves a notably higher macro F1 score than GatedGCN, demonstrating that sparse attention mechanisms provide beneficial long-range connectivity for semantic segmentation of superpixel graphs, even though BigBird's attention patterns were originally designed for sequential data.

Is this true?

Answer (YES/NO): NO